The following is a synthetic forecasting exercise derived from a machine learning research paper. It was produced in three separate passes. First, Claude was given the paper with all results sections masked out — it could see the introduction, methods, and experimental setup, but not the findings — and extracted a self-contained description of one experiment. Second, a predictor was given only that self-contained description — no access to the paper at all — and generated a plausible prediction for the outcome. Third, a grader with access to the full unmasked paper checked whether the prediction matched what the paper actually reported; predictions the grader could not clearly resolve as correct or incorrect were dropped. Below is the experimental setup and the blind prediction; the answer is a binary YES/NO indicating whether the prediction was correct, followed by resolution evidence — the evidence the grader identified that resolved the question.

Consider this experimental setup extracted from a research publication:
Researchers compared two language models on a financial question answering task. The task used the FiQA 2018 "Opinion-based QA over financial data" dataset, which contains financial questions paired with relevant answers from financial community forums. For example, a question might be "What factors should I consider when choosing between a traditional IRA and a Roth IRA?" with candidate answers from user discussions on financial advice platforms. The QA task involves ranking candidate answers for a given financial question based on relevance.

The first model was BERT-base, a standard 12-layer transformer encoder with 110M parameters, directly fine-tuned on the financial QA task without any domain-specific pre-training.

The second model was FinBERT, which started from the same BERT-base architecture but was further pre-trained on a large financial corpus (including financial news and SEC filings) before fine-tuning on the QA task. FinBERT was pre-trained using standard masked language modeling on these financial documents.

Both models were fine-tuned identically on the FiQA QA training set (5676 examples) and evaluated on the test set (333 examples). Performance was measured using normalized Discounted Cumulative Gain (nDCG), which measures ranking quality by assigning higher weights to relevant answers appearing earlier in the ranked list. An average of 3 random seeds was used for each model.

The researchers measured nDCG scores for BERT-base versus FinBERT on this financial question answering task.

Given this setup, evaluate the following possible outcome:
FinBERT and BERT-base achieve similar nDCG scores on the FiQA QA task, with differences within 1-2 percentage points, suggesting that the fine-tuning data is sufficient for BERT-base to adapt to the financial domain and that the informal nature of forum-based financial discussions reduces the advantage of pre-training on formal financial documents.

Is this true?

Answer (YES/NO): NO